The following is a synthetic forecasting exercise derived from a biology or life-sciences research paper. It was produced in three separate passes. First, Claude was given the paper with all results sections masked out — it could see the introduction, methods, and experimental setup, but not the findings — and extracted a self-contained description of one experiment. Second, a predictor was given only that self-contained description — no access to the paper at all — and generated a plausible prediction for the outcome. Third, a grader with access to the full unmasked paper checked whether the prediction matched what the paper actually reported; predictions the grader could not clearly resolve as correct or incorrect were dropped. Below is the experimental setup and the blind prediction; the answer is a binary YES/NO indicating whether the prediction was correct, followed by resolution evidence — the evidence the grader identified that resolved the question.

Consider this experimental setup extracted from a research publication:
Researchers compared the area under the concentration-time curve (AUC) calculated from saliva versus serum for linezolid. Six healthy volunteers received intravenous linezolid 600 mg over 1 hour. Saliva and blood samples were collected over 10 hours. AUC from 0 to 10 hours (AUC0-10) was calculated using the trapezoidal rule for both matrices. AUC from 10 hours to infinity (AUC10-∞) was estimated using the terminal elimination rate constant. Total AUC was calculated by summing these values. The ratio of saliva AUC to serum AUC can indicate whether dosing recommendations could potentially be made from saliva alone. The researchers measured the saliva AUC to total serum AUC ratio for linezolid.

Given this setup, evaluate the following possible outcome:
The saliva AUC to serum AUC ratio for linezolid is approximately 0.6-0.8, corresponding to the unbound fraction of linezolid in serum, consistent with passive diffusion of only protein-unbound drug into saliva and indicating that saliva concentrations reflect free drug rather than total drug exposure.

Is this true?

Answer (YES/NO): NO